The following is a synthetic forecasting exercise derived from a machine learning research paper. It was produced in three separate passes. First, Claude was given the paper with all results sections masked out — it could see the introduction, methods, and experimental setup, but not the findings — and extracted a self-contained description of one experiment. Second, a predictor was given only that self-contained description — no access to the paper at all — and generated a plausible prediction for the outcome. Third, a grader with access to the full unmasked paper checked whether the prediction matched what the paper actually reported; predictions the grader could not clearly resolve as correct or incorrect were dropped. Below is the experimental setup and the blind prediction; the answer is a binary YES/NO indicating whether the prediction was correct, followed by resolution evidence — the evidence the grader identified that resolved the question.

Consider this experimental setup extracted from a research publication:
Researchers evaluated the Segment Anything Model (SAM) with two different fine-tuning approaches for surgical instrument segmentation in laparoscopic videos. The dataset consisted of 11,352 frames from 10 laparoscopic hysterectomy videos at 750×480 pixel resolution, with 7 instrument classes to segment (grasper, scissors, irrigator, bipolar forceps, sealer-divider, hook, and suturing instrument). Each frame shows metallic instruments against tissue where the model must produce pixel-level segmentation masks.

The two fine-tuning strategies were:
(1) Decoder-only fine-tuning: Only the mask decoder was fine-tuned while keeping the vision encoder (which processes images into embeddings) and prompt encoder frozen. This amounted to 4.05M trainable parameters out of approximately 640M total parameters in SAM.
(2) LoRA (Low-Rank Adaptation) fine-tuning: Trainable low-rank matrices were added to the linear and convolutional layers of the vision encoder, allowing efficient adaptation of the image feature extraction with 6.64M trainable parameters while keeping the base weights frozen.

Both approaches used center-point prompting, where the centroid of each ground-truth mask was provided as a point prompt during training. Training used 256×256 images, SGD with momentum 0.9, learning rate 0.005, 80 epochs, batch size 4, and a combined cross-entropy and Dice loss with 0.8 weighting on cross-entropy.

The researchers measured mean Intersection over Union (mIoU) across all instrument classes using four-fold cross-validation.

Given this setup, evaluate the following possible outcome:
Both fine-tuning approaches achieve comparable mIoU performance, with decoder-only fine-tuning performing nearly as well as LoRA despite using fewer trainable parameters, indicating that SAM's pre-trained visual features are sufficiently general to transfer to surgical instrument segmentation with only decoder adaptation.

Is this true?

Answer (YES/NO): NO